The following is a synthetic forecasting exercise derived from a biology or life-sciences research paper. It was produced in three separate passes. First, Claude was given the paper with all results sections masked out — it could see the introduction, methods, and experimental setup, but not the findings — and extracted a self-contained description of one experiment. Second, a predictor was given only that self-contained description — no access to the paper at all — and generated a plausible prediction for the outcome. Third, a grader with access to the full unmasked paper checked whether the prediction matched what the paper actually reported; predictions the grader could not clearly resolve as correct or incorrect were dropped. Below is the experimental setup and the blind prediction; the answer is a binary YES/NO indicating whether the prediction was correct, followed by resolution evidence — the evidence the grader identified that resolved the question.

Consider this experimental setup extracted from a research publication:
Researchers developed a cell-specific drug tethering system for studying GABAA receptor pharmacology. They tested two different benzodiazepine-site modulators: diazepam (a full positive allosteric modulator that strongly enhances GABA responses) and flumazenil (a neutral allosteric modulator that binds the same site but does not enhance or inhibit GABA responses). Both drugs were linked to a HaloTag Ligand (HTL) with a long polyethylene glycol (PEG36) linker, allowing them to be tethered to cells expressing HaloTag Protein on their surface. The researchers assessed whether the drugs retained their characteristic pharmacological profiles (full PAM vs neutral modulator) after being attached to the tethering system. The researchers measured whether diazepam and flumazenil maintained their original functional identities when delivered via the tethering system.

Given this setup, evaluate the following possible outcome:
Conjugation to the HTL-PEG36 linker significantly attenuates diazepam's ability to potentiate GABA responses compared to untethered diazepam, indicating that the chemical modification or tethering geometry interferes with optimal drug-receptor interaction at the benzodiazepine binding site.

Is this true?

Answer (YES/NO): NO